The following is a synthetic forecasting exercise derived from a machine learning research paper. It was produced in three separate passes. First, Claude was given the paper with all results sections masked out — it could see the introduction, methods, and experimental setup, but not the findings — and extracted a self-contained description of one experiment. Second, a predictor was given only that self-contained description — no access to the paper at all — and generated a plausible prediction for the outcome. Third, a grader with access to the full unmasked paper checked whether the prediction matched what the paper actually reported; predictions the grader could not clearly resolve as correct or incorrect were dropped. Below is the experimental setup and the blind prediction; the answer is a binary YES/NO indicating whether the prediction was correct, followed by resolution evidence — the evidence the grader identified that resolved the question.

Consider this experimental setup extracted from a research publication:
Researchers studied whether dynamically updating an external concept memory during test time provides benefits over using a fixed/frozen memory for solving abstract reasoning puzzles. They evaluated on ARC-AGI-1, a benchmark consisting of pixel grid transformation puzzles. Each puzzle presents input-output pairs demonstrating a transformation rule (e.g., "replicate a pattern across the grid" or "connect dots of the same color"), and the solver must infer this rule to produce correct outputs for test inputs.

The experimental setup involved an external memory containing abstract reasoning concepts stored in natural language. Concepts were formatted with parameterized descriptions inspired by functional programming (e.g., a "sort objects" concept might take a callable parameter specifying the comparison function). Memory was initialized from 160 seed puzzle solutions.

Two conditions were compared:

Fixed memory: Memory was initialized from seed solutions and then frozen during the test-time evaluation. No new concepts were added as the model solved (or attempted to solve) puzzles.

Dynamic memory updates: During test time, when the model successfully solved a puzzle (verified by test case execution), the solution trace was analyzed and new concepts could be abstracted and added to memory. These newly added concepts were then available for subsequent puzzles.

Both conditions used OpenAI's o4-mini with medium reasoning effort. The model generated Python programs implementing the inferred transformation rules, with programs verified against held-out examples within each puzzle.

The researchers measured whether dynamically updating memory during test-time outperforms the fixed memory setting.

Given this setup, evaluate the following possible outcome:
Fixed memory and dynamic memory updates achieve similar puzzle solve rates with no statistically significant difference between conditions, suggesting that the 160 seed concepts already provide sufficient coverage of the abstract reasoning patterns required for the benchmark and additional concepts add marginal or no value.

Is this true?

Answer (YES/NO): NO